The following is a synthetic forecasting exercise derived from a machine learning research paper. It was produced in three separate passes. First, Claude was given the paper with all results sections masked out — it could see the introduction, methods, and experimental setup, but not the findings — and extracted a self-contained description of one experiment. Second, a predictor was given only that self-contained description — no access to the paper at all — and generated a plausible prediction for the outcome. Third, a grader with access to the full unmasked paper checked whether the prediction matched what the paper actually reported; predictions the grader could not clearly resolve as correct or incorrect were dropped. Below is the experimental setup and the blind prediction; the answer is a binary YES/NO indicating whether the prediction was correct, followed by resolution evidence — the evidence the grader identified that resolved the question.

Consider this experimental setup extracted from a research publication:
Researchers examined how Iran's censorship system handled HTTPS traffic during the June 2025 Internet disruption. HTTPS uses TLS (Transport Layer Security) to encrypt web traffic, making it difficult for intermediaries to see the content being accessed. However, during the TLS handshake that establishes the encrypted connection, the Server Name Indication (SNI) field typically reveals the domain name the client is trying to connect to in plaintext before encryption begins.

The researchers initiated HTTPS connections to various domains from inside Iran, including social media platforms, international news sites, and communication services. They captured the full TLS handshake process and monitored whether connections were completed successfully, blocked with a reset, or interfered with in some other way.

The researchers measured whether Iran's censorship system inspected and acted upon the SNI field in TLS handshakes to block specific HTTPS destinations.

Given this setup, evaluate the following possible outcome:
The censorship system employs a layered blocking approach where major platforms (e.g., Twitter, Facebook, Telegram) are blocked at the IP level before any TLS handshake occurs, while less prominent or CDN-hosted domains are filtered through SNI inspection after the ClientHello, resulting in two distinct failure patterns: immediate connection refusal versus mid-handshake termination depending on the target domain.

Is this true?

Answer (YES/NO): NO